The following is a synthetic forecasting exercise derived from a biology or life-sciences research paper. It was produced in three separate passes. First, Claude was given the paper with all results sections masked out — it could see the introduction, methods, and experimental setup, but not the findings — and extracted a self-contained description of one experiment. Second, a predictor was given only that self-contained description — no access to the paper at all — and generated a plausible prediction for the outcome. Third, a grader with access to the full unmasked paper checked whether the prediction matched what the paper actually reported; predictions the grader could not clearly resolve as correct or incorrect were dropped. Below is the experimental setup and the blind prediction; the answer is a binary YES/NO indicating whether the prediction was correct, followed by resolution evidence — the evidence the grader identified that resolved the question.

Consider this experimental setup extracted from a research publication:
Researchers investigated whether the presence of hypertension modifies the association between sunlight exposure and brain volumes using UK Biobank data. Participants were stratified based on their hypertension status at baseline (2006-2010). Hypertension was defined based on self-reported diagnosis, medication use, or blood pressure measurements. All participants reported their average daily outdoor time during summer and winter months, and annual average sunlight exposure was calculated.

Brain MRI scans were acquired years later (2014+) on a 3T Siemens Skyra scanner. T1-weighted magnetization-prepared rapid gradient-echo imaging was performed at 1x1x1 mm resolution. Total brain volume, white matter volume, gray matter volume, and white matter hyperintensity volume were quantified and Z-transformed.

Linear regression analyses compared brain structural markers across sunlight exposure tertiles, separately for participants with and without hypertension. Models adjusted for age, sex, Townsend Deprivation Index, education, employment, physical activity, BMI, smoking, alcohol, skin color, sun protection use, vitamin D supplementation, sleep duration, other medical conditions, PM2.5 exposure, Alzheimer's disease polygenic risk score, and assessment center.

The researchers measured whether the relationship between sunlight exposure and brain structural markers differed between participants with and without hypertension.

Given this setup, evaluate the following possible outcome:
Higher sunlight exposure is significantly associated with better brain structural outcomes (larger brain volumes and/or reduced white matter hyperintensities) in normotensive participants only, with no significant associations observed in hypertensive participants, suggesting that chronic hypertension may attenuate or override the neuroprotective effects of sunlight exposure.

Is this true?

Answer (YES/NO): NO